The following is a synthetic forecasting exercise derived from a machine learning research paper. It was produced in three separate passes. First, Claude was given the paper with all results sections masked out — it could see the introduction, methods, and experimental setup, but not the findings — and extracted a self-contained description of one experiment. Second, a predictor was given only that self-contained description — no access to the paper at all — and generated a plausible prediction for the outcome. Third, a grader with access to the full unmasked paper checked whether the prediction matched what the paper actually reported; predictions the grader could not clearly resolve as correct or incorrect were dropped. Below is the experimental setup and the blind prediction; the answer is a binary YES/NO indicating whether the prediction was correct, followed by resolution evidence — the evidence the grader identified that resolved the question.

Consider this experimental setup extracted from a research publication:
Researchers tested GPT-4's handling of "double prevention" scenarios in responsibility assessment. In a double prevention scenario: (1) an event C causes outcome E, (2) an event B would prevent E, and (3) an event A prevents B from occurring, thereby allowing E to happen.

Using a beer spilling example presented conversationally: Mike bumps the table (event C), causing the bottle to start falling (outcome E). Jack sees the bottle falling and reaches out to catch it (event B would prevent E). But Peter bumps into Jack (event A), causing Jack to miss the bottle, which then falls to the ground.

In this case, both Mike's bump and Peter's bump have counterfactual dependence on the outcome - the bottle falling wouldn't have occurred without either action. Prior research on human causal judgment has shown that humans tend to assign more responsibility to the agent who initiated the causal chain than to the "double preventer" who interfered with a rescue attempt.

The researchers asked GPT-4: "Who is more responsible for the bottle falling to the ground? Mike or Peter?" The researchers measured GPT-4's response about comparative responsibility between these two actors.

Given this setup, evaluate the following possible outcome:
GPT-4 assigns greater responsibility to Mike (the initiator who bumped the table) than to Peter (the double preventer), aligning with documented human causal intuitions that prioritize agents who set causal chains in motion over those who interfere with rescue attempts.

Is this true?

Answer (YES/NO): NO